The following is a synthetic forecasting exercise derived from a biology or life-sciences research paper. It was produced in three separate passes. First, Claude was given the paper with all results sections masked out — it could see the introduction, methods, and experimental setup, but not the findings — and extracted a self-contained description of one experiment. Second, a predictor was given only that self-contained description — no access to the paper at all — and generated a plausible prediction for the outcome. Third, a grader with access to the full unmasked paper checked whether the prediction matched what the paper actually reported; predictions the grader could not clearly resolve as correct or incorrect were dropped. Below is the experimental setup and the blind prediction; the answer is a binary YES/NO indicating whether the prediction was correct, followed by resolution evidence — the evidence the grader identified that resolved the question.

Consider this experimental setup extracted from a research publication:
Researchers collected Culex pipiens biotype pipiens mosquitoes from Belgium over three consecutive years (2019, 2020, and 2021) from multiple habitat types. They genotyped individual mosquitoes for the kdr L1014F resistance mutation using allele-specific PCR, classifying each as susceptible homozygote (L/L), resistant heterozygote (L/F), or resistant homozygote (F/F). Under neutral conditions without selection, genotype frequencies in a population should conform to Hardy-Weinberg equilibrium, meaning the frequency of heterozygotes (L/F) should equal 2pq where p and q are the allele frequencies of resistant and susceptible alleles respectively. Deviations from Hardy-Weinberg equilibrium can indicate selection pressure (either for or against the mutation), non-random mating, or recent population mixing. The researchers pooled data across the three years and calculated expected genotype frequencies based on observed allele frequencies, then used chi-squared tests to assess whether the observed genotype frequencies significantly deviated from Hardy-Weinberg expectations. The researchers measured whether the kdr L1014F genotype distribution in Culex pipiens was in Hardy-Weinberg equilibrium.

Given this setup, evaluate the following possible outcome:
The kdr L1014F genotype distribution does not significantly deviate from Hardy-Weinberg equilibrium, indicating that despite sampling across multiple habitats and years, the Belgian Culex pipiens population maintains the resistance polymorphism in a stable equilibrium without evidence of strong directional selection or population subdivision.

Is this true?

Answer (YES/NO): YES